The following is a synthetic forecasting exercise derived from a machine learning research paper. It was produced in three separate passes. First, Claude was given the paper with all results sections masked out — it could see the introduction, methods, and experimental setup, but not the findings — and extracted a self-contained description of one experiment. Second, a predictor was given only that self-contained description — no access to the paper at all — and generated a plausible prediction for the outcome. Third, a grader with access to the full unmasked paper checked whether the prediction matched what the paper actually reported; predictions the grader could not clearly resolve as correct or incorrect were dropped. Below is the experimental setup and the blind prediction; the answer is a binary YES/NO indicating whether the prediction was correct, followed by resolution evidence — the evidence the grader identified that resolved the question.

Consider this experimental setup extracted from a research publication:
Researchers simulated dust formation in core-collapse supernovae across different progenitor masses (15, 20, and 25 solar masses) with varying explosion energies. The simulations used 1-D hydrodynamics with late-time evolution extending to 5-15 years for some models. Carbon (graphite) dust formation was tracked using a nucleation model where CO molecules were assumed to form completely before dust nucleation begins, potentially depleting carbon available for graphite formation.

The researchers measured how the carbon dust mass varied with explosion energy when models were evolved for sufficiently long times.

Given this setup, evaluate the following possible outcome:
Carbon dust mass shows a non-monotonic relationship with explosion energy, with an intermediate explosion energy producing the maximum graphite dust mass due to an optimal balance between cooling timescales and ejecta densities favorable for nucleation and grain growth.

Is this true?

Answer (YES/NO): NO